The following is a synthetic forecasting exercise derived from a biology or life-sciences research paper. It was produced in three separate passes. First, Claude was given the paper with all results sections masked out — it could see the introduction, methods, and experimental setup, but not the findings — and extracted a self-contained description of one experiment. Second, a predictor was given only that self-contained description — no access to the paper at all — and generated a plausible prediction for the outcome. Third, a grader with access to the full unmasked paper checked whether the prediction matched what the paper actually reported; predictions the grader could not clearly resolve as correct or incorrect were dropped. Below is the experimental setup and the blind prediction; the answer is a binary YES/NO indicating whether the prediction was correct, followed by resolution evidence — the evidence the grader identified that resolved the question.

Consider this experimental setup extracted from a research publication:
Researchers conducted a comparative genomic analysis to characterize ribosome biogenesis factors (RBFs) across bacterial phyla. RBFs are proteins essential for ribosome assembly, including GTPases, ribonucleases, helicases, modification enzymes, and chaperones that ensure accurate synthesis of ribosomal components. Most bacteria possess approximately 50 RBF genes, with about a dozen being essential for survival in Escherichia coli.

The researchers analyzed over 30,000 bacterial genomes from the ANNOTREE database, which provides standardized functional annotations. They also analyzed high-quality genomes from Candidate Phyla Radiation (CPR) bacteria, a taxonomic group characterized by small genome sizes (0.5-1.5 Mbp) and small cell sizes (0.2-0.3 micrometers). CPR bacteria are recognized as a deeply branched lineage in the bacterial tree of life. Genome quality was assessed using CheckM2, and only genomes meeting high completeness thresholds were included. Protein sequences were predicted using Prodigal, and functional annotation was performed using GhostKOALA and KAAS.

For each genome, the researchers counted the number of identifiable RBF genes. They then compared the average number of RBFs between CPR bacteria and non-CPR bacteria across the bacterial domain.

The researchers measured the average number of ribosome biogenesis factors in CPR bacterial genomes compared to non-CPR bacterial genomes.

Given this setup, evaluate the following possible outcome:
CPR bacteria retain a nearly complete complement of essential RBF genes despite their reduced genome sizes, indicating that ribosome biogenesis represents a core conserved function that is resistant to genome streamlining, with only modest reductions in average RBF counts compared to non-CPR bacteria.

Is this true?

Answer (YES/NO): NO